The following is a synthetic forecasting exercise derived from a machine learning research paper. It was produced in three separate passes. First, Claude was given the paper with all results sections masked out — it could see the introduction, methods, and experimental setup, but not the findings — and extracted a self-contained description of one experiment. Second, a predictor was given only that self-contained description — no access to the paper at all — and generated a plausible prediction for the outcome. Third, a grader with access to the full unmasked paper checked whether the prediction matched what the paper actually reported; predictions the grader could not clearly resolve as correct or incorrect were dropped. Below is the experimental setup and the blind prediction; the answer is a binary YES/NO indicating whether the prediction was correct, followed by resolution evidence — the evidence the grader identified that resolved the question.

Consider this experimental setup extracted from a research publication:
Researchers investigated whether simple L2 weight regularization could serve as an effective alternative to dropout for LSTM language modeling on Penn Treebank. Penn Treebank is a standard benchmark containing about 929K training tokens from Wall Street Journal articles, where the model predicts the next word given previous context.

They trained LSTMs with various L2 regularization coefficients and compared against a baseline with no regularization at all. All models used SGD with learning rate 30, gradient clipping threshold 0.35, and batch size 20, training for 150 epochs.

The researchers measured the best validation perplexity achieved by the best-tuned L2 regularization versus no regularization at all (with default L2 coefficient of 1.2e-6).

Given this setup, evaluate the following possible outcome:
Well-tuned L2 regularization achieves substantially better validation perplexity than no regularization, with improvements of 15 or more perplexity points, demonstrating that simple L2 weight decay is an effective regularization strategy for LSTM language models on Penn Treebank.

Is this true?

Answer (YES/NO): NO